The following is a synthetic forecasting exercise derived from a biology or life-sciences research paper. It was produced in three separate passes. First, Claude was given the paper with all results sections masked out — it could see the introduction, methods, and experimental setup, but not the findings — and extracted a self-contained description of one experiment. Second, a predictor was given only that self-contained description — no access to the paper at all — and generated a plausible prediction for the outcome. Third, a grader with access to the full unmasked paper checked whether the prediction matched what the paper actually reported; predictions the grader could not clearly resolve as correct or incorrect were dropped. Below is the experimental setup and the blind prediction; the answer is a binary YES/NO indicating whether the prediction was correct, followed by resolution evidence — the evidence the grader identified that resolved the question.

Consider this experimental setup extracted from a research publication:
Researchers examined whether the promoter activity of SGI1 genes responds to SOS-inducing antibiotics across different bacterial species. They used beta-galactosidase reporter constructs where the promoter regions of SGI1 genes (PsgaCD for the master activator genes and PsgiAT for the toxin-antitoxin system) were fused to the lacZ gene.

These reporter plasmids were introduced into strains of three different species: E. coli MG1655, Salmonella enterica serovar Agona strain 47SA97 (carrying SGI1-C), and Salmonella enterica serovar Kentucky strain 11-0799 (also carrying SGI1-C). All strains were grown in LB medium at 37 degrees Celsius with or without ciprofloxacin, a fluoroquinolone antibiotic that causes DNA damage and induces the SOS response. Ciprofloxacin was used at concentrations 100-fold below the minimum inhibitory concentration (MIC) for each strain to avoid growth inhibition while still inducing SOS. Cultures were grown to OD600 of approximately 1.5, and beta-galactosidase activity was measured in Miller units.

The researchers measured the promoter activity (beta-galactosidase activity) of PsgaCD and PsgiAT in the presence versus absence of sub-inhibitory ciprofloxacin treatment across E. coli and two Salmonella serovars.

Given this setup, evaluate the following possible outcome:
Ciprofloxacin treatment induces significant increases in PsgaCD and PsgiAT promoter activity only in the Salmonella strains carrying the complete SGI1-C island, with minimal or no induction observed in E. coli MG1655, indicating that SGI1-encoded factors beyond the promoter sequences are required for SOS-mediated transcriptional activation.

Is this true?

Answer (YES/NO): NO